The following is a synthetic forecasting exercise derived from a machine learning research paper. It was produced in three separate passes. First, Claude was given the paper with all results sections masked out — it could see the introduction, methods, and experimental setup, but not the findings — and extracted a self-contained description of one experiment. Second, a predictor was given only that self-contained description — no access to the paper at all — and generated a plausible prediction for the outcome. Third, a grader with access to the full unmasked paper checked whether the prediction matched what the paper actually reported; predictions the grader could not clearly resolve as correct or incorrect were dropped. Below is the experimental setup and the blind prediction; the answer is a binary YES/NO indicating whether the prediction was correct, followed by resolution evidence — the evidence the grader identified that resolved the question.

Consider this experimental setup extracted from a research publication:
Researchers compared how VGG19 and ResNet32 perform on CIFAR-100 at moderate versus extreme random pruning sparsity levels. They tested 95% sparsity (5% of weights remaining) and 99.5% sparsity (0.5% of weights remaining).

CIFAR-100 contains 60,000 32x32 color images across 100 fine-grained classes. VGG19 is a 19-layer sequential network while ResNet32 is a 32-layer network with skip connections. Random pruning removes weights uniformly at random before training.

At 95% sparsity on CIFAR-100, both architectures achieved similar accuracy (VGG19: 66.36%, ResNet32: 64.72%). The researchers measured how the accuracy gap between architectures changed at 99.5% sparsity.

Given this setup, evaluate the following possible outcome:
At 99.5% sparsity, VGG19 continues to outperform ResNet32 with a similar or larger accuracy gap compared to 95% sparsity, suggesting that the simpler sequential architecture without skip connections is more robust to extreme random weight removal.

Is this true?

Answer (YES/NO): YES